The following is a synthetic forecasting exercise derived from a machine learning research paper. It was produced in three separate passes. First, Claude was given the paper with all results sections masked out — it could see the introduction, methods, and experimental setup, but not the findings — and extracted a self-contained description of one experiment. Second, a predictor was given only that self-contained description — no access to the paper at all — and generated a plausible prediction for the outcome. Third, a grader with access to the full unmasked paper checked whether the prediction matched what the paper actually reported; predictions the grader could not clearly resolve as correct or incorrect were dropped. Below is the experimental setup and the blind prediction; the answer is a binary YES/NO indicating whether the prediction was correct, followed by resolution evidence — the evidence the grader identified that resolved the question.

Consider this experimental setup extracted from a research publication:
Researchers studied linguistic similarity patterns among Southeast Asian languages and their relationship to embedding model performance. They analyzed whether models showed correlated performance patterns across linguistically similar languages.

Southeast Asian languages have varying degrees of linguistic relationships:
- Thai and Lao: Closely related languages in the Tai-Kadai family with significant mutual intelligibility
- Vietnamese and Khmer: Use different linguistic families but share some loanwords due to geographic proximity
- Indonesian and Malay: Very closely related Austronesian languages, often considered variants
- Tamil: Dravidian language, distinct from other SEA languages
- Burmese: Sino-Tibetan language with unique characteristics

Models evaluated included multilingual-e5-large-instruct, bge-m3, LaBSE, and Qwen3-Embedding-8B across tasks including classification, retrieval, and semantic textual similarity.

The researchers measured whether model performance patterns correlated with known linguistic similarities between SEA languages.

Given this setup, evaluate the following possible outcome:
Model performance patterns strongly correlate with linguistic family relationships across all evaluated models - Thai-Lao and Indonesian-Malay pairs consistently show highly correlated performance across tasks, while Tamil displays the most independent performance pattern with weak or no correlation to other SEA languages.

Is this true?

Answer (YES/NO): NO